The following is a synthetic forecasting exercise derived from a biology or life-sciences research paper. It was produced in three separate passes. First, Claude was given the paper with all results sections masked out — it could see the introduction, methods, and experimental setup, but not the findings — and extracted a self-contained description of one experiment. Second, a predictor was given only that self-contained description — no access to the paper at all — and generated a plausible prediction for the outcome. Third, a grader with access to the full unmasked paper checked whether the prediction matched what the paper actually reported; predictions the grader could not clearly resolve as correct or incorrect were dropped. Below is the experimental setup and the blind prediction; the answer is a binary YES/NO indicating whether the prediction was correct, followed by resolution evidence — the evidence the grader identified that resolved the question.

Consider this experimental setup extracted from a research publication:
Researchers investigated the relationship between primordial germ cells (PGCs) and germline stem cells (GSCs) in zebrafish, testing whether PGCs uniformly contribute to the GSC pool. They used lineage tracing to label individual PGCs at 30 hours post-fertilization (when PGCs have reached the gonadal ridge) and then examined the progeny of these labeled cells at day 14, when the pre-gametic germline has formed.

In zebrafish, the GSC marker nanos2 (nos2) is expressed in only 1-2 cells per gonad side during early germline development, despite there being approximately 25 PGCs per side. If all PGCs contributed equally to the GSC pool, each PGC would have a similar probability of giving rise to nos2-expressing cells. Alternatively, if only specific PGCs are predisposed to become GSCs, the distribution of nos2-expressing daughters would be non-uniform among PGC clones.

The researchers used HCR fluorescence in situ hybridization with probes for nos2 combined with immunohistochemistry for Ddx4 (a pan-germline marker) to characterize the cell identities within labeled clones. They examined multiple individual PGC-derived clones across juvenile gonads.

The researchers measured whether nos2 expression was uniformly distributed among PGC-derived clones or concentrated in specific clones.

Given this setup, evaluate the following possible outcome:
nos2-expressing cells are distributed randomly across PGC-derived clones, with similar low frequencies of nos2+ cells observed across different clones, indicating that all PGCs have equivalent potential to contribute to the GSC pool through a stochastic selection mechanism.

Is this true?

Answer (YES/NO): NO